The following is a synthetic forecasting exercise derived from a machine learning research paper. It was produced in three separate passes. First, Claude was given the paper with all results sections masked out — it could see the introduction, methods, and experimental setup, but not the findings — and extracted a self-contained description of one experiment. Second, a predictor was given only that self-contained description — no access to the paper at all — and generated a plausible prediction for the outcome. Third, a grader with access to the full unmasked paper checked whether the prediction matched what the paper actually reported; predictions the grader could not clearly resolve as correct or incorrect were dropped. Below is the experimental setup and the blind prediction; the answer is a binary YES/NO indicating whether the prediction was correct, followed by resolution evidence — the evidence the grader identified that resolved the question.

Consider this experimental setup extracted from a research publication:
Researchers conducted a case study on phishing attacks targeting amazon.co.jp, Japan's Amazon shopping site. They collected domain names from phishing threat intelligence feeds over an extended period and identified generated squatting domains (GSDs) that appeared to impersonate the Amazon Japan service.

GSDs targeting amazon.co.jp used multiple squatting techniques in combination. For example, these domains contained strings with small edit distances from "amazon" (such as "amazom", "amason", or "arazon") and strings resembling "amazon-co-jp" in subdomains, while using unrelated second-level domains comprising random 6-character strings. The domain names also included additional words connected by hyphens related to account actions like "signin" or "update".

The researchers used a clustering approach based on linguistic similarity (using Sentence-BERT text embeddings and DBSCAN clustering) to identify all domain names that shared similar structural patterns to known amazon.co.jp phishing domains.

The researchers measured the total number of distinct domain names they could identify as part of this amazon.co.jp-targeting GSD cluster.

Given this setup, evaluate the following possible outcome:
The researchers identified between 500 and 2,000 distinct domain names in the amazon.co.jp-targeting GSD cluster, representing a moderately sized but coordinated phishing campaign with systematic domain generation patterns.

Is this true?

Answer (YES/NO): YES